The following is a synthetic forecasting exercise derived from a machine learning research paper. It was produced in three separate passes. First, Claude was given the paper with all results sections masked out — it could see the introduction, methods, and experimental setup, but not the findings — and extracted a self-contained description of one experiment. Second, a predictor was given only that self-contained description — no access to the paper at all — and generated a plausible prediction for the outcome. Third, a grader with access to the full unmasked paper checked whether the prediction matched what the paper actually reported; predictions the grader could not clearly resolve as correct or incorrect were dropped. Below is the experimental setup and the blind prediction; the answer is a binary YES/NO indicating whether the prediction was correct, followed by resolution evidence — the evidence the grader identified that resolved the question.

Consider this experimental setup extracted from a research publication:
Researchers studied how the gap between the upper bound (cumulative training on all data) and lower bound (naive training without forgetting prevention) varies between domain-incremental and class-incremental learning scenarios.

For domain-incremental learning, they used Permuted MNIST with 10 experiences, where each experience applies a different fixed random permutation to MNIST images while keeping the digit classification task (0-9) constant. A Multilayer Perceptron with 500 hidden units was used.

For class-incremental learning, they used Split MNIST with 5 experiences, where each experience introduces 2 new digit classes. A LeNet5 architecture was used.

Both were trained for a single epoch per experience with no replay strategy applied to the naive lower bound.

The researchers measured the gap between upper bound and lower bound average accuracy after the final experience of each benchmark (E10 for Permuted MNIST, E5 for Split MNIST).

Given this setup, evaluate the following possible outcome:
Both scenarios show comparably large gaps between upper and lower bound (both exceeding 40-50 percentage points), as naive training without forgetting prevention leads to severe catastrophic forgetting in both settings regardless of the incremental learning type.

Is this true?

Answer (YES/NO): NO